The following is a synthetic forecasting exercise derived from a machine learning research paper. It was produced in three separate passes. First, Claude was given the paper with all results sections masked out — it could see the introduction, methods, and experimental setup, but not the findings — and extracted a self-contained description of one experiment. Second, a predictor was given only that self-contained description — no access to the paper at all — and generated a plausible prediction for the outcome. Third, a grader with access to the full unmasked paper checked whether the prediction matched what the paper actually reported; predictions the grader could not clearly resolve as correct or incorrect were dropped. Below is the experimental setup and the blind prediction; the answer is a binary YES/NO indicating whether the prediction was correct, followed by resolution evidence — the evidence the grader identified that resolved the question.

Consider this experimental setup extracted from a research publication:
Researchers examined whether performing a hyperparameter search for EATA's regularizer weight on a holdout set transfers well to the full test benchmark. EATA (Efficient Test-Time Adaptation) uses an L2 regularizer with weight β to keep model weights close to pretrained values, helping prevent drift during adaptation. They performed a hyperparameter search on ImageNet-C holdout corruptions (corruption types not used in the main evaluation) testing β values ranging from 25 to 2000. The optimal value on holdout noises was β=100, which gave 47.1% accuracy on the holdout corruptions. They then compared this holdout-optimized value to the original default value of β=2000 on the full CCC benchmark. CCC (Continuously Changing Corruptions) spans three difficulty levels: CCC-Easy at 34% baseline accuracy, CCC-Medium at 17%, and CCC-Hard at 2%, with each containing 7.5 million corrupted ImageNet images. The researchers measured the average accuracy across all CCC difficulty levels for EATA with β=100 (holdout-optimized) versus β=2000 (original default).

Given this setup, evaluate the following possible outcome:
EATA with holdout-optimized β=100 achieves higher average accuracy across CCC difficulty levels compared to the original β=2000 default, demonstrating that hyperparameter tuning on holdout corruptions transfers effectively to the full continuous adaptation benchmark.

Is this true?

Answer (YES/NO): NO